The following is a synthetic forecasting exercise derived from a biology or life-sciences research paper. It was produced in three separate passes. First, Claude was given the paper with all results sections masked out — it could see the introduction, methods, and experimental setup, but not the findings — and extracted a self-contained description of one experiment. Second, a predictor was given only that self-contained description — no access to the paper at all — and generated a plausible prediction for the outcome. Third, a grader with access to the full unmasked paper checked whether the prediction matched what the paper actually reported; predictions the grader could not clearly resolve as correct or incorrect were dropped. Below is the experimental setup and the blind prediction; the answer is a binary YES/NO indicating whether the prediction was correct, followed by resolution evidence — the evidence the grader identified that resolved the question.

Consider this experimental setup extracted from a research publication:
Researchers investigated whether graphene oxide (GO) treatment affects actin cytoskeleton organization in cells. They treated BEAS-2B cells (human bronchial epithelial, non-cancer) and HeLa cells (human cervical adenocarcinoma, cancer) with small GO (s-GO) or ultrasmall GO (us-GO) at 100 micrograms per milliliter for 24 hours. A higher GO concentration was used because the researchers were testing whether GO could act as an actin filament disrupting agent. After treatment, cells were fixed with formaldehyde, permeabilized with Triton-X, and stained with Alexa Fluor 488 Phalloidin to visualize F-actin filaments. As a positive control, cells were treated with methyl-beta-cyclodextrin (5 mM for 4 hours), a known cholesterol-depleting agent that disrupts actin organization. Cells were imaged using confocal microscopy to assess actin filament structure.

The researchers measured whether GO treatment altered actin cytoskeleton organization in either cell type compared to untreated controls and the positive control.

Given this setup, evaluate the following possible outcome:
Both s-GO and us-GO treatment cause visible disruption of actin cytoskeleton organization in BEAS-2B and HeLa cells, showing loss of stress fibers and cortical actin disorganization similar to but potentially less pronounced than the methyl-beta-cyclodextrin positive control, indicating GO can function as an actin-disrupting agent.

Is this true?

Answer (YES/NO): NO